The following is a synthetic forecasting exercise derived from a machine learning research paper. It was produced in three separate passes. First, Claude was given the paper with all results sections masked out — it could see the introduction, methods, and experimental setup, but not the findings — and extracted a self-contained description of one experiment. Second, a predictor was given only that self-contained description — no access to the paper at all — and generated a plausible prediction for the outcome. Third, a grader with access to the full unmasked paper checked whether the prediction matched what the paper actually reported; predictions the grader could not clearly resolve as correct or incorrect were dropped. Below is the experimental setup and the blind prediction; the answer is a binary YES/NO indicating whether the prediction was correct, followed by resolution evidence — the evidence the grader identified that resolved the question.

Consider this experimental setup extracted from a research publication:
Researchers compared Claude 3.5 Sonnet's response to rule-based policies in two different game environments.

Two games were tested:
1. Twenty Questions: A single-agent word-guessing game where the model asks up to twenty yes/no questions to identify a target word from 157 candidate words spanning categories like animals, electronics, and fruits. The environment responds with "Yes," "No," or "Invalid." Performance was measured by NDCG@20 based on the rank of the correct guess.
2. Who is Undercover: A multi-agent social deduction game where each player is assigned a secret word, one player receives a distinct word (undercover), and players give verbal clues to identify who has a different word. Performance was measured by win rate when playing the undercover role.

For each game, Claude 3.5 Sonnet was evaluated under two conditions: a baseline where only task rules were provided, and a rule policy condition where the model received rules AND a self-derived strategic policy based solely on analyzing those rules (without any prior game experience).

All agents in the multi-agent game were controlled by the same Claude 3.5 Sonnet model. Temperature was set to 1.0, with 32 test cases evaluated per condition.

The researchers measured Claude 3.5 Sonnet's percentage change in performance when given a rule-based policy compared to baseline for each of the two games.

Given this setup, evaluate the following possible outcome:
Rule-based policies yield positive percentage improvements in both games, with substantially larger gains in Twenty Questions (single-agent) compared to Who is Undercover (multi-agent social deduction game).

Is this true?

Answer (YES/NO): NO